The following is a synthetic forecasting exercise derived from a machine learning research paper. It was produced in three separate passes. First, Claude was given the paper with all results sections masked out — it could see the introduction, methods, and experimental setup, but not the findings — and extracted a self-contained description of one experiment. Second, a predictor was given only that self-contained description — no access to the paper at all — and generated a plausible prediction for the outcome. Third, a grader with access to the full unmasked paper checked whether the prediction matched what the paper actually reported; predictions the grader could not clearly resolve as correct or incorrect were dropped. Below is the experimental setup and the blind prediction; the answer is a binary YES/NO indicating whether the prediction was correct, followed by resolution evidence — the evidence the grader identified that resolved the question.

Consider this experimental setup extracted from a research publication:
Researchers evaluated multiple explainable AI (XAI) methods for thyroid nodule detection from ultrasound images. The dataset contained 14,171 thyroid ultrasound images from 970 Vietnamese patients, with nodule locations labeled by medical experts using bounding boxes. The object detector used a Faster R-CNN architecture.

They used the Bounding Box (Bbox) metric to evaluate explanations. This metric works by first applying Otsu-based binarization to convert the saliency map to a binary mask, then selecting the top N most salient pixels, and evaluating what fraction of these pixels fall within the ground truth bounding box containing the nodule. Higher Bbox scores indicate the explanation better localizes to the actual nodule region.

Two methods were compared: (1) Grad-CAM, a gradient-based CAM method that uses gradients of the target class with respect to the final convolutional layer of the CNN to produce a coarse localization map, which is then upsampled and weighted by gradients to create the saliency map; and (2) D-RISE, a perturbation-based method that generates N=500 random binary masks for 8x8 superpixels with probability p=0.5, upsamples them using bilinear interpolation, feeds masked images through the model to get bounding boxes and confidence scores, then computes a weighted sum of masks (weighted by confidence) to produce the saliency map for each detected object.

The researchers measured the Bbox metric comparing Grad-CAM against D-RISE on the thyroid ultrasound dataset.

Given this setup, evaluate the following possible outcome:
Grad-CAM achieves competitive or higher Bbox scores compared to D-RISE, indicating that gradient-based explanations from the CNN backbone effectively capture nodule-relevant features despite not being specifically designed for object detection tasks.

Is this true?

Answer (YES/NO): NO